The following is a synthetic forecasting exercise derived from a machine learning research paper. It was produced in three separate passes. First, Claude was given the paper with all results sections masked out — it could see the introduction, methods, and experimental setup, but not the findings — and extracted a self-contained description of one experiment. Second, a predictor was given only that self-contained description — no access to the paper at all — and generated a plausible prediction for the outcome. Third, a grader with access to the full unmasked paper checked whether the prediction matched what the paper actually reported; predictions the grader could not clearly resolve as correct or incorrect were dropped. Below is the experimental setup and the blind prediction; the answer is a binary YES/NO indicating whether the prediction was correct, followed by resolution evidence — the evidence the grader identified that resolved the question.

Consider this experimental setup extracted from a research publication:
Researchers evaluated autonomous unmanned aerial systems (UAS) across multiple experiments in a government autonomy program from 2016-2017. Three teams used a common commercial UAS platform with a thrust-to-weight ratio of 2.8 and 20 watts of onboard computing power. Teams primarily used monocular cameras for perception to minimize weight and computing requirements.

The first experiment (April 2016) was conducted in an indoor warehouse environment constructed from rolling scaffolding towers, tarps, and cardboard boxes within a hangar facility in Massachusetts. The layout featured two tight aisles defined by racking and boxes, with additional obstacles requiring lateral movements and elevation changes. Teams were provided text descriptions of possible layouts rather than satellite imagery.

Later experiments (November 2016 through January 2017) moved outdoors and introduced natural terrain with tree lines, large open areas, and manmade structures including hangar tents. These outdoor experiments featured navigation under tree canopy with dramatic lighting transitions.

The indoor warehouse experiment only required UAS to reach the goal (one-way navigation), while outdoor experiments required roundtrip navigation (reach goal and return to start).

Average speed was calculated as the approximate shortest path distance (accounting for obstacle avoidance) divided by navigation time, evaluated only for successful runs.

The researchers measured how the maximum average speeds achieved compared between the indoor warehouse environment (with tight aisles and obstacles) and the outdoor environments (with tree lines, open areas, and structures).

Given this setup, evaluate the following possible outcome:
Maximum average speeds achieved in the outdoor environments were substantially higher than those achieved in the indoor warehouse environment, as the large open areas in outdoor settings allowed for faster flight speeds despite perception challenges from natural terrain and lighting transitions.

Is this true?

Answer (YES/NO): NO